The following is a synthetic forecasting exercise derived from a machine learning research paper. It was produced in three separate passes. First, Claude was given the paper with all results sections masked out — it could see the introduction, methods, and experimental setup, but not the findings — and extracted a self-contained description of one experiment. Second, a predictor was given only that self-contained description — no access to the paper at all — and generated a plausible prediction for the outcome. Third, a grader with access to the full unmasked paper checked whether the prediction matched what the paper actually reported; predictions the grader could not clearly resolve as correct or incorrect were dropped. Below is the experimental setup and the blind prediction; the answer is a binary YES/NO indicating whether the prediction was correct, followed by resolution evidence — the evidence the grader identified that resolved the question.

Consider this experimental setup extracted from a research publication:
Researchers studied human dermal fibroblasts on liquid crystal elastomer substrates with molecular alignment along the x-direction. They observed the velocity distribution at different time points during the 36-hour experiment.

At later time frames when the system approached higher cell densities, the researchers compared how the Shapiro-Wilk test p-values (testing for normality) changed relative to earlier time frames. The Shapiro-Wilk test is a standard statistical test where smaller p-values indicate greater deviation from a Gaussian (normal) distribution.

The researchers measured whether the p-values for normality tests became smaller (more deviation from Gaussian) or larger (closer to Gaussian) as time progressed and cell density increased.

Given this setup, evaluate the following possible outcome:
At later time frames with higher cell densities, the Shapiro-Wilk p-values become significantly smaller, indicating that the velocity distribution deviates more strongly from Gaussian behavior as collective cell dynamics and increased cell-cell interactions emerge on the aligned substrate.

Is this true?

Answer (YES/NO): YES